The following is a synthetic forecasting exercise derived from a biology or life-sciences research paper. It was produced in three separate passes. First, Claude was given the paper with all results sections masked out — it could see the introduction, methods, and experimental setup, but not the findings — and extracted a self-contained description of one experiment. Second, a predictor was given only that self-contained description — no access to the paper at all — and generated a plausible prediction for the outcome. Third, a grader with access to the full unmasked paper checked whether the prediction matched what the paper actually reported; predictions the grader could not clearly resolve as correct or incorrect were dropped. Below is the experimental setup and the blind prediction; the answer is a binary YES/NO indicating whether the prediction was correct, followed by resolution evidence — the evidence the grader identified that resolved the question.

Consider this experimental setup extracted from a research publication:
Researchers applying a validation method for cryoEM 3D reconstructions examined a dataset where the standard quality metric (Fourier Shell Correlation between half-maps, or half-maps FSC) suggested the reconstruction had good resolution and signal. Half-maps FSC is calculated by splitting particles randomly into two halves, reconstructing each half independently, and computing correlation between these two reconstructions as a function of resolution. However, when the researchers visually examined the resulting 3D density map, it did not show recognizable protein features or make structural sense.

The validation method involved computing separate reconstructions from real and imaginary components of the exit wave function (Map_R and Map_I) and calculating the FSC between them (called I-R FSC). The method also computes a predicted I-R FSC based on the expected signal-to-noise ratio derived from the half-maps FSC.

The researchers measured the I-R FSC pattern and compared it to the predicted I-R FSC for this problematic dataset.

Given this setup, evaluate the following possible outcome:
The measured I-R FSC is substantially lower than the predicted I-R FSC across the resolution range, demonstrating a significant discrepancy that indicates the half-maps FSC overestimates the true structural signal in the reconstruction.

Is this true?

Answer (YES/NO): YES